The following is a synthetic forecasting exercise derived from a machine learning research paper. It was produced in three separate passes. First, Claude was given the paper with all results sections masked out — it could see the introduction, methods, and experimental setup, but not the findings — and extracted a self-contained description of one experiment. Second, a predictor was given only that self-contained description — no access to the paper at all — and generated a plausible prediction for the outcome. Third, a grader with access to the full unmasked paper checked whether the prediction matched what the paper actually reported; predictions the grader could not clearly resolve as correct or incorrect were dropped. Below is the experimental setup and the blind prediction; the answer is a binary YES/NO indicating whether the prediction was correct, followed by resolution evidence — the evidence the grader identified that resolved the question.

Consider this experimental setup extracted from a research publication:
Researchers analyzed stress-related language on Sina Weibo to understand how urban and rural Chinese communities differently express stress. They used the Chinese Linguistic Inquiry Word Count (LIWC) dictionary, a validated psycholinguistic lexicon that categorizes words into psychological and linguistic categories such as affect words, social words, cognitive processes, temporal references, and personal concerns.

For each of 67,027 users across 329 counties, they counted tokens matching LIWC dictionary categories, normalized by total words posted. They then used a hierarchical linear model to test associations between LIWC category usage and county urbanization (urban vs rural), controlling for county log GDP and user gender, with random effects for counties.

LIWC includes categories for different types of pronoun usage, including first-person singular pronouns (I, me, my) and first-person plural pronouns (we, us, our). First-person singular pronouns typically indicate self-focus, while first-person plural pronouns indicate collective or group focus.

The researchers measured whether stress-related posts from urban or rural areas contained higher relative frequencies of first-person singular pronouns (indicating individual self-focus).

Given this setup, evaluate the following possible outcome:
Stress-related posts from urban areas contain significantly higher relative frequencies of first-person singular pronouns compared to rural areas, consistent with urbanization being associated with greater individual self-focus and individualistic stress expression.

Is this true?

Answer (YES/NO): NO